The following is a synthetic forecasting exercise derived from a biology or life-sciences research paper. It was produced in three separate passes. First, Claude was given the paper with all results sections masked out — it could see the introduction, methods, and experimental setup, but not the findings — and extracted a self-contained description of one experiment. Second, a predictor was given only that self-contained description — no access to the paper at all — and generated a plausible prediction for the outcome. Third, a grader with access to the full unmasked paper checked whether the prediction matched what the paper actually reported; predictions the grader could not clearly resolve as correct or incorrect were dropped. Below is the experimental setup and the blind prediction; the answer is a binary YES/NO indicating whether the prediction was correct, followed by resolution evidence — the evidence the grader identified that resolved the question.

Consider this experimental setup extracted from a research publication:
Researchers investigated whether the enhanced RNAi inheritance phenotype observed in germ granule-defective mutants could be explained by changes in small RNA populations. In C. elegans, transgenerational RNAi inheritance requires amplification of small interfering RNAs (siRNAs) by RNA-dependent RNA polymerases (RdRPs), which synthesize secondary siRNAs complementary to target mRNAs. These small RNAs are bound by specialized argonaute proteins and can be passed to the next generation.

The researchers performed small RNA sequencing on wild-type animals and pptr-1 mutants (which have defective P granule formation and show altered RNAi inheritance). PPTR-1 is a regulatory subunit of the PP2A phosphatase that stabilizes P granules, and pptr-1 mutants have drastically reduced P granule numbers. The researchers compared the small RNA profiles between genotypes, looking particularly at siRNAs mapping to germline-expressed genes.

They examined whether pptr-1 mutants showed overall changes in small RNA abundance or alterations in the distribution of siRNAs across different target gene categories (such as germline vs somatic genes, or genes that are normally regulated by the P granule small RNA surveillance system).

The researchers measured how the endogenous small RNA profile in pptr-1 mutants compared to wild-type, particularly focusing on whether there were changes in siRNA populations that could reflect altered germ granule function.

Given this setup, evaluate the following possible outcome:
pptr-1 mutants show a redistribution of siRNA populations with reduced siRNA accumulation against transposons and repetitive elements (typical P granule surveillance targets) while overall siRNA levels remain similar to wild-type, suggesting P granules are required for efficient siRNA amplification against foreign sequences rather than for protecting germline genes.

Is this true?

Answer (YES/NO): NO